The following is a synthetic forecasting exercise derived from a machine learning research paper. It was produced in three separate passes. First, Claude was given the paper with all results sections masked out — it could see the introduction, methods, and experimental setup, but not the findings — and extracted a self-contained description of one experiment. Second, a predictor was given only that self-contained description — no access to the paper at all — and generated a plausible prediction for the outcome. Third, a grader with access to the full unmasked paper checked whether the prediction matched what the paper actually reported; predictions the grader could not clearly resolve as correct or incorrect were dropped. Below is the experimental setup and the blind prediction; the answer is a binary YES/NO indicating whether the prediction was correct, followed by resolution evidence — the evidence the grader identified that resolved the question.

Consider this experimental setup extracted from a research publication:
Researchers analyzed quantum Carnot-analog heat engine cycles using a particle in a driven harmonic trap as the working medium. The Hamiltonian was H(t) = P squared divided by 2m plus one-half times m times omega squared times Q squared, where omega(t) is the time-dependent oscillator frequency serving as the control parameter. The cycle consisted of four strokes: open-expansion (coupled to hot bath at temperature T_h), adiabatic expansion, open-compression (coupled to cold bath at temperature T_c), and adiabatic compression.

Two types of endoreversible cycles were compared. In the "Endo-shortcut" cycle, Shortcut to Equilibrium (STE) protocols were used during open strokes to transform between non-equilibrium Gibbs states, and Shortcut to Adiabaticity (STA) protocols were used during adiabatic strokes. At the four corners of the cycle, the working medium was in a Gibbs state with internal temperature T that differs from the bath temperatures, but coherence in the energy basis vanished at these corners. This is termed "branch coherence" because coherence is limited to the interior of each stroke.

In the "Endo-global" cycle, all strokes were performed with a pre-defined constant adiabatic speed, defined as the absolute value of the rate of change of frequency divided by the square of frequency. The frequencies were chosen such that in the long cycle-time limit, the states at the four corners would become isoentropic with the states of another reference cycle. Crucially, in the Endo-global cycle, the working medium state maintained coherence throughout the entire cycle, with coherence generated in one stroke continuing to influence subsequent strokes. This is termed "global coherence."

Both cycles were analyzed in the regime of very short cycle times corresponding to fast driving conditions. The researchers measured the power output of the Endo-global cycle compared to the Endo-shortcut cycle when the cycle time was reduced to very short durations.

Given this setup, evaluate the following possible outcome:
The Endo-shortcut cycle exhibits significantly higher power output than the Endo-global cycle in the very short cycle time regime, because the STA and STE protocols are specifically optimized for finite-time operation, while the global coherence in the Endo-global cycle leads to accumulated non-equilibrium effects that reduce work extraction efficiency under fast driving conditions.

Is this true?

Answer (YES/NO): NO